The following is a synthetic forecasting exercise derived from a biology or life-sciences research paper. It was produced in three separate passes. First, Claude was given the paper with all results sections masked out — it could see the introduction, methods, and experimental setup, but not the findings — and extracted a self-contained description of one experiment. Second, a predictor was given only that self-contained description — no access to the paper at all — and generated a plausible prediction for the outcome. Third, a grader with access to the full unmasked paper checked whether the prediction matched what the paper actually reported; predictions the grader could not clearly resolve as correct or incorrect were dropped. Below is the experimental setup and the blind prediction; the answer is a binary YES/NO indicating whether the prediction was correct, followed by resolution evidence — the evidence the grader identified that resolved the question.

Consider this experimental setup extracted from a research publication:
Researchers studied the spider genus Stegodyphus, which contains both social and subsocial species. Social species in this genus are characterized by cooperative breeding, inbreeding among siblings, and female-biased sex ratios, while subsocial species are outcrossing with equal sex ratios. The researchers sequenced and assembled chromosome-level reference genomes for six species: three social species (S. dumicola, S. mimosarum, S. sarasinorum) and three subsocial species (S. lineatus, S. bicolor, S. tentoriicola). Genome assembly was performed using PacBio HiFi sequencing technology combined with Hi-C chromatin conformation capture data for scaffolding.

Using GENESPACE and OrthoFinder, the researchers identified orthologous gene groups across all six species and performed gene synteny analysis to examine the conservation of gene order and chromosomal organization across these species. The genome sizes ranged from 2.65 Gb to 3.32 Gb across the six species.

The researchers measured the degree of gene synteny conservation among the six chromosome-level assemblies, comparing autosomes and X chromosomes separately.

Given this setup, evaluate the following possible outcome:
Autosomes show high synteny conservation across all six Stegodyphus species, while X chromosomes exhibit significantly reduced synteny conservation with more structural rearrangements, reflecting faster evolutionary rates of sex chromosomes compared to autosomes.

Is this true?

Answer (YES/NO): NO